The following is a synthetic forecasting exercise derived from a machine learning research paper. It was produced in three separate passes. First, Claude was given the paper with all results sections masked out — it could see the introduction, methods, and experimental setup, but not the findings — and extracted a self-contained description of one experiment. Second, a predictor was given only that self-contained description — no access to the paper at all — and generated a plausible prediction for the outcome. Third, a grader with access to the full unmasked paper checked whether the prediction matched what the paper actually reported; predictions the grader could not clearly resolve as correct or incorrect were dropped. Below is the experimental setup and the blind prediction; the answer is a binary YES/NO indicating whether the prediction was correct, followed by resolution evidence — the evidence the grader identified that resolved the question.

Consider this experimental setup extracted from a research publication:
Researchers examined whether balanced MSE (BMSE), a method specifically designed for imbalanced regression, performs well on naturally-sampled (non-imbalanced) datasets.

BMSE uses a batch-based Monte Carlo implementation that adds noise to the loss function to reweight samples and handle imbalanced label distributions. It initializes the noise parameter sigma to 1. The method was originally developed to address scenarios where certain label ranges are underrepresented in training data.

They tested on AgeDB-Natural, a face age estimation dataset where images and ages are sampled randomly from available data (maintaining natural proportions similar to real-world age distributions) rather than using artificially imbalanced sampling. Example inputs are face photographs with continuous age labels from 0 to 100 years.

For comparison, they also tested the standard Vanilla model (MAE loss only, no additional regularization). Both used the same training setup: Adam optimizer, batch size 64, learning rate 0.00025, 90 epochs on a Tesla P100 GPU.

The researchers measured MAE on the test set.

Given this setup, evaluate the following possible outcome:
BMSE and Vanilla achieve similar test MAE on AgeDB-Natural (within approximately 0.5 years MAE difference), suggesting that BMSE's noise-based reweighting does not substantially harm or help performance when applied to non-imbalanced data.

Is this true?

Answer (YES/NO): YES